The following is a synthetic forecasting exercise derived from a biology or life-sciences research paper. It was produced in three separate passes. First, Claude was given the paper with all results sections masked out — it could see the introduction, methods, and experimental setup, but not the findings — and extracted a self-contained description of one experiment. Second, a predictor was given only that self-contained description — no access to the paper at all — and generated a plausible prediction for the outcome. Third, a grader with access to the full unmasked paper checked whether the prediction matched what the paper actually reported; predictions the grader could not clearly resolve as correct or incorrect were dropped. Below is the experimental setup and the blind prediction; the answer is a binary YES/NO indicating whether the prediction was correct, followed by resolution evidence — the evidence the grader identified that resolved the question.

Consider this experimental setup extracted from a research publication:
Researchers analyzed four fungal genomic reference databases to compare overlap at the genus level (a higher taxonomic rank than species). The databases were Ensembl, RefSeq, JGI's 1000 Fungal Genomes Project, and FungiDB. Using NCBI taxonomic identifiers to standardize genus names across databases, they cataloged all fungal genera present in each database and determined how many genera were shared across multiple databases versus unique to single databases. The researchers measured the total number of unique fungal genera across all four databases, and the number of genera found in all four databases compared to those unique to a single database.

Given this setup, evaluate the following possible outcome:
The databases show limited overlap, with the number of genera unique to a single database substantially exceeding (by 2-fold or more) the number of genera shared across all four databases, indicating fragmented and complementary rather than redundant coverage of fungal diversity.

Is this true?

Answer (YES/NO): YES